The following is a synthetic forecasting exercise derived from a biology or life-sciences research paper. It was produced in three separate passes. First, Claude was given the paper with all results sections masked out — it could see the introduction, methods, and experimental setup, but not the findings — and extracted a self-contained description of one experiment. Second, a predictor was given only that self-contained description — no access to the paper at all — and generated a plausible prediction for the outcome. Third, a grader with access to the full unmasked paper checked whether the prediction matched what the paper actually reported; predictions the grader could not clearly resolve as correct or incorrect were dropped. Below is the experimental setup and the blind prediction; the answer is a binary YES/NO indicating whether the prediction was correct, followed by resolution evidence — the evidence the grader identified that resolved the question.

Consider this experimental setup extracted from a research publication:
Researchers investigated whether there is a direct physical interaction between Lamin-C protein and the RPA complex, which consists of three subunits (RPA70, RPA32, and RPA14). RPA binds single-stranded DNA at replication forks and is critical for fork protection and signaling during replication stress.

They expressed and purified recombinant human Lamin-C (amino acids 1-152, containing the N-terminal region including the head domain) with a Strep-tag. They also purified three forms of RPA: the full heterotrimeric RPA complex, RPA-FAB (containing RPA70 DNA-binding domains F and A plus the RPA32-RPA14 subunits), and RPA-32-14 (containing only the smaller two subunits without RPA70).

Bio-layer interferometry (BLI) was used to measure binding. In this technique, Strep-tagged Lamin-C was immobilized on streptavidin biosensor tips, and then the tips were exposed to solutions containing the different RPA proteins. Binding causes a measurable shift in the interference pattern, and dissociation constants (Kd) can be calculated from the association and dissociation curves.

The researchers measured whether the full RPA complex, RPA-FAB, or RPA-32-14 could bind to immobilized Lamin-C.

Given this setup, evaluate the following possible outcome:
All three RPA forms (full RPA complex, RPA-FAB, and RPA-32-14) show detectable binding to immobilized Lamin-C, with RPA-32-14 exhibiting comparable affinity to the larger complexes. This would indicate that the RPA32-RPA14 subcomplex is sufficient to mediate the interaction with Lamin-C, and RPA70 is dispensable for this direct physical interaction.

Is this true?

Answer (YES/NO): NO